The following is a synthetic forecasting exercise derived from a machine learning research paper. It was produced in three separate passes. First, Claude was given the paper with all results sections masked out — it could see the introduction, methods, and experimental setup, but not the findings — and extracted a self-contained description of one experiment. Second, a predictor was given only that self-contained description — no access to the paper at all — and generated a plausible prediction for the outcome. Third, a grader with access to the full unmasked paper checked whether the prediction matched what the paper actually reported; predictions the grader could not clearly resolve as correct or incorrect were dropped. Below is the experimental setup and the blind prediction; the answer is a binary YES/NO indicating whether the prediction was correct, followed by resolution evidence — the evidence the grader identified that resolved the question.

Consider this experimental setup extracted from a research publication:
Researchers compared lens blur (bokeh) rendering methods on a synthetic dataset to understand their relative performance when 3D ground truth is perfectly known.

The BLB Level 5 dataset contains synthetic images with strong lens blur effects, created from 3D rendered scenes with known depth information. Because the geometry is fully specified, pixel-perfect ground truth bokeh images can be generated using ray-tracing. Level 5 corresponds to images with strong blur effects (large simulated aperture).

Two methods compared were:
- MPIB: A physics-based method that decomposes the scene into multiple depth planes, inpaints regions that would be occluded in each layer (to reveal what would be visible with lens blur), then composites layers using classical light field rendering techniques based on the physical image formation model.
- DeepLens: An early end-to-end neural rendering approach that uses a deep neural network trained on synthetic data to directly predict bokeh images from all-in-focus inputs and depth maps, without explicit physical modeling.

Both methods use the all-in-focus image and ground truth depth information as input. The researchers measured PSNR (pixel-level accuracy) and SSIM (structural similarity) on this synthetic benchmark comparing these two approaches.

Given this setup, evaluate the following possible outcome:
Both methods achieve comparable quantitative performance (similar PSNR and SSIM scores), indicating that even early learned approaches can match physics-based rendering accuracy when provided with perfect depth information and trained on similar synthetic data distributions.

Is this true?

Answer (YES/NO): NO